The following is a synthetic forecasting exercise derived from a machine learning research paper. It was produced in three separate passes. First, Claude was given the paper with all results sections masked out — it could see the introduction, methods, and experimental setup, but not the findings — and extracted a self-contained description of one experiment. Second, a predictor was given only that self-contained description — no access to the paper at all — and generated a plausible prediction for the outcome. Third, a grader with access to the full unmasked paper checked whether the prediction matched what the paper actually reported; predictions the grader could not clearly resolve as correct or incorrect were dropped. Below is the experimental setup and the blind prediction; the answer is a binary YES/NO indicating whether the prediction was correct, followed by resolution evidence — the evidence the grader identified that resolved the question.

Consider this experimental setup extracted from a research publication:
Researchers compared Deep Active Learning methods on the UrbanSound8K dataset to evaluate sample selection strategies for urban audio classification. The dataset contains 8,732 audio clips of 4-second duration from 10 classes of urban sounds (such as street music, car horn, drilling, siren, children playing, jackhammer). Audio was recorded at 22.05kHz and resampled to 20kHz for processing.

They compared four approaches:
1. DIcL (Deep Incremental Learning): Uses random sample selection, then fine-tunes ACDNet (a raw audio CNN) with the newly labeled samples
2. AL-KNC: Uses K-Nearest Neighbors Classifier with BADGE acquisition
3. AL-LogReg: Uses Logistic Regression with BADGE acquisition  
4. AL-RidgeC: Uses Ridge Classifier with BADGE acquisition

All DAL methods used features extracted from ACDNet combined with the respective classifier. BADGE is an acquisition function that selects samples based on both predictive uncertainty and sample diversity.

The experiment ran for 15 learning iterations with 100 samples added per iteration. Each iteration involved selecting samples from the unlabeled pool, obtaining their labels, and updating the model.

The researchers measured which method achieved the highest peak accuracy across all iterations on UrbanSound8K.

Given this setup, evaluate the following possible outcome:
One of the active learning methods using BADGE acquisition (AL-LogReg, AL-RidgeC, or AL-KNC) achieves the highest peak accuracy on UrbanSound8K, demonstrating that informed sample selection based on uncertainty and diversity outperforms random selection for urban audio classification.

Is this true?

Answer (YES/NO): YES